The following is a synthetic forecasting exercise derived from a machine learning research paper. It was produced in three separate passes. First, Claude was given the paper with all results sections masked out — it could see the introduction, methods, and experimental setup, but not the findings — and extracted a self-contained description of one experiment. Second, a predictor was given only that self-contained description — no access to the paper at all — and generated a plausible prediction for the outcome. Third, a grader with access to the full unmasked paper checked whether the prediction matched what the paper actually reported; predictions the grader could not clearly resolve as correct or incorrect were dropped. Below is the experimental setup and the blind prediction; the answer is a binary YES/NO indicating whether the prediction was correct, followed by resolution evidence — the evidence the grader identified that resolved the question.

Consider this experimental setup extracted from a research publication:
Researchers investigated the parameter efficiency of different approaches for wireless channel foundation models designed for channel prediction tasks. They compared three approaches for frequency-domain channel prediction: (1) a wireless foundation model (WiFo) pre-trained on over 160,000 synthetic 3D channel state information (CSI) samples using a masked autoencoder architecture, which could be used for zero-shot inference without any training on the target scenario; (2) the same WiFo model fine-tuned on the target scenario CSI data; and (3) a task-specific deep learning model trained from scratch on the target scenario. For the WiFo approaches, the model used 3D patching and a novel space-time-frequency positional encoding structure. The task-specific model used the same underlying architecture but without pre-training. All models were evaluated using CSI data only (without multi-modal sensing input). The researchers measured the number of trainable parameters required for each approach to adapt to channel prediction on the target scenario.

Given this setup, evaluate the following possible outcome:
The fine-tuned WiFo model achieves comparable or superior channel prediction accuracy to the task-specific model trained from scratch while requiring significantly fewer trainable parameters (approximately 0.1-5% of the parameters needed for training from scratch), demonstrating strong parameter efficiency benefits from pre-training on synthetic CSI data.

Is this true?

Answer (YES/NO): NO